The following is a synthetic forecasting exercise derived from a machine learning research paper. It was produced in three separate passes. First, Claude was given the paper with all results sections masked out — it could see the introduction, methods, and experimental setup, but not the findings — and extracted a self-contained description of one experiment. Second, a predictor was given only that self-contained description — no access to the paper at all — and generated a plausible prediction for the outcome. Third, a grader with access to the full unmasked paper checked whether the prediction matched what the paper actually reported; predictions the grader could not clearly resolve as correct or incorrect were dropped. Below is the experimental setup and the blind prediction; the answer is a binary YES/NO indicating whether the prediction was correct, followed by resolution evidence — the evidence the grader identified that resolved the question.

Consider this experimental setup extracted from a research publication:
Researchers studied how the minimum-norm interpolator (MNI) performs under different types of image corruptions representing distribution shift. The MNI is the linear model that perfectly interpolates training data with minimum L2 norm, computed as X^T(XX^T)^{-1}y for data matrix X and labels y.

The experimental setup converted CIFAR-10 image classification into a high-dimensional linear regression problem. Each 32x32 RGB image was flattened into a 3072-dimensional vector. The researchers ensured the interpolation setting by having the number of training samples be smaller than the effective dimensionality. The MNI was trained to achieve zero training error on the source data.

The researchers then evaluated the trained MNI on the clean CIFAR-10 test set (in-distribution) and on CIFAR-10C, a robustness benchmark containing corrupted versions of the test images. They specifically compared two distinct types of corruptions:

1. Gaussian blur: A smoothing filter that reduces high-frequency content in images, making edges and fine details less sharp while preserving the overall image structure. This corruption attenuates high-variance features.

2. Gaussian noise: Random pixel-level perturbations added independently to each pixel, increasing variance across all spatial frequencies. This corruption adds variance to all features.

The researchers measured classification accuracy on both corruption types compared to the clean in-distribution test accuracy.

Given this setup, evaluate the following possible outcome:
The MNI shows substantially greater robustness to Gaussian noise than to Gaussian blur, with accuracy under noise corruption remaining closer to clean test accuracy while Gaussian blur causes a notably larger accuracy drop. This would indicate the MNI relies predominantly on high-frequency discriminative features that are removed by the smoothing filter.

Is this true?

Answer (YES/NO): NO